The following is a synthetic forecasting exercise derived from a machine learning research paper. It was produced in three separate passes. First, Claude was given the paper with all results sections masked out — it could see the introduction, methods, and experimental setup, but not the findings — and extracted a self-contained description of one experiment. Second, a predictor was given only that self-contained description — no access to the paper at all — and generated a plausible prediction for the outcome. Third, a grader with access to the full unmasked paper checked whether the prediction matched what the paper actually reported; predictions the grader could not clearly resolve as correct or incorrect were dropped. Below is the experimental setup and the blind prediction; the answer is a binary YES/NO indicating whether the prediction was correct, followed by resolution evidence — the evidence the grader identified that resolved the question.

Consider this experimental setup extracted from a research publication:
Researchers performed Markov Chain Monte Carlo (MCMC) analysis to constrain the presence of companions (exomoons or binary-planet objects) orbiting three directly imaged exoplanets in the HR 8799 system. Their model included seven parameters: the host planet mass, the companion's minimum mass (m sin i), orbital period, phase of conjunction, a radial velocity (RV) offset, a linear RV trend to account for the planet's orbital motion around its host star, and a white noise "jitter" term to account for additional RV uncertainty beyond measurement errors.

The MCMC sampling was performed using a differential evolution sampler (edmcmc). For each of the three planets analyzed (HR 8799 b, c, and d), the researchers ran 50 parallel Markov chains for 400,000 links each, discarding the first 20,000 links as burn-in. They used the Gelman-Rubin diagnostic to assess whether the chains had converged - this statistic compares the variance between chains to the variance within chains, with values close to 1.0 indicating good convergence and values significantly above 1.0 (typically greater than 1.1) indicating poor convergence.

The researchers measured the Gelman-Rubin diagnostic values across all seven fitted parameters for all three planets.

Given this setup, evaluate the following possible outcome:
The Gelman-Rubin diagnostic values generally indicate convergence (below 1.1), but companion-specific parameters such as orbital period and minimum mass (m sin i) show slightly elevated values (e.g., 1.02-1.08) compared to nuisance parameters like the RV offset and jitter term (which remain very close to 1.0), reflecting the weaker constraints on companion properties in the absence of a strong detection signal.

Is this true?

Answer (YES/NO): NO